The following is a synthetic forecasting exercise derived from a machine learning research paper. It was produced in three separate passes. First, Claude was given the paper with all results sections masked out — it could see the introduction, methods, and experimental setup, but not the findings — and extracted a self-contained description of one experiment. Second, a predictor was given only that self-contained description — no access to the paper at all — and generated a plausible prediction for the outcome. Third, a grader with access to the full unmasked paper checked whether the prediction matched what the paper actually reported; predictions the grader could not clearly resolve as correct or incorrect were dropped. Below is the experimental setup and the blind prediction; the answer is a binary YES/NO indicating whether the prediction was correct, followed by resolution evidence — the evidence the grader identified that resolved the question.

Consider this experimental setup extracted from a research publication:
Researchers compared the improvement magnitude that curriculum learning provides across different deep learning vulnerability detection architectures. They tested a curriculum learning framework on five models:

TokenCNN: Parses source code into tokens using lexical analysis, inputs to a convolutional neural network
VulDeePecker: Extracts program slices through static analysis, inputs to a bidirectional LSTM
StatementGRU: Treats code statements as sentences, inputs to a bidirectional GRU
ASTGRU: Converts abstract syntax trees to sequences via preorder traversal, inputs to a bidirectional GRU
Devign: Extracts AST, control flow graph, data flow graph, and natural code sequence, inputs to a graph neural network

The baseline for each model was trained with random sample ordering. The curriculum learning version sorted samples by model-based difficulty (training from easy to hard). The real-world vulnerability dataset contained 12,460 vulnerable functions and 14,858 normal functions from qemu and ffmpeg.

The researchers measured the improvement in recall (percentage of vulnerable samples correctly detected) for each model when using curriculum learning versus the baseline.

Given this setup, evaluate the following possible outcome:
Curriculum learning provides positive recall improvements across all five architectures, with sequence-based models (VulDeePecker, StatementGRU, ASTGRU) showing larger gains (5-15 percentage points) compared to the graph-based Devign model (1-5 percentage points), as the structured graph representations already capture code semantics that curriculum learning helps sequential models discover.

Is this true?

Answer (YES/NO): NO